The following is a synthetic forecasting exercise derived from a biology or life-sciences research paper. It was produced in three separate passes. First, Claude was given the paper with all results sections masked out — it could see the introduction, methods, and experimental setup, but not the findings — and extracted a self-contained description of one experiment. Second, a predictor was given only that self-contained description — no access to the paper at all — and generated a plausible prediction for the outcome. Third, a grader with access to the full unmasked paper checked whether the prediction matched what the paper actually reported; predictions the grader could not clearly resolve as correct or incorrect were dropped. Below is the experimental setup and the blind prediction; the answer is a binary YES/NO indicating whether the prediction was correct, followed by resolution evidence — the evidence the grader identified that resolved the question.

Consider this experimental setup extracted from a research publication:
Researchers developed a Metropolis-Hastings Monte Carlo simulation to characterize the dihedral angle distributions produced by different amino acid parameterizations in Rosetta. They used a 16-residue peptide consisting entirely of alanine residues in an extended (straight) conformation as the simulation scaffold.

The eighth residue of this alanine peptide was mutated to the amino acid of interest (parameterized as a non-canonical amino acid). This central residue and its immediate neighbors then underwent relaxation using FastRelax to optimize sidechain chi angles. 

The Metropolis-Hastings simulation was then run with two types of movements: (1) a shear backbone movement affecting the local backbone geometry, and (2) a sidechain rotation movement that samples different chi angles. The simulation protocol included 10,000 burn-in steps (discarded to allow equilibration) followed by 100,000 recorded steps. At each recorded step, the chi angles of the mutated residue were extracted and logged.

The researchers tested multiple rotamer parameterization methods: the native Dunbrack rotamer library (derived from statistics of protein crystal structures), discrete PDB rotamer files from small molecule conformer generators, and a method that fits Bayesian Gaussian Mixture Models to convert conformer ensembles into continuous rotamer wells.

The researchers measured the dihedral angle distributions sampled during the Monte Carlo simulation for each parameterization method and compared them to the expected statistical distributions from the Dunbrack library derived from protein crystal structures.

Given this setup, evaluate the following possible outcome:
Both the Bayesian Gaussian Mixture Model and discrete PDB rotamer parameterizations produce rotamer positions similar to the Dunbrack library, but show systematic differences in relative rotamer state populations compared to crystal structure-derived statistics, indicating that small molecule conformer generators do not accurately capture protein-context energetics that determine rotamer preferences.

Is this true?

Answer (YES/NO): NO